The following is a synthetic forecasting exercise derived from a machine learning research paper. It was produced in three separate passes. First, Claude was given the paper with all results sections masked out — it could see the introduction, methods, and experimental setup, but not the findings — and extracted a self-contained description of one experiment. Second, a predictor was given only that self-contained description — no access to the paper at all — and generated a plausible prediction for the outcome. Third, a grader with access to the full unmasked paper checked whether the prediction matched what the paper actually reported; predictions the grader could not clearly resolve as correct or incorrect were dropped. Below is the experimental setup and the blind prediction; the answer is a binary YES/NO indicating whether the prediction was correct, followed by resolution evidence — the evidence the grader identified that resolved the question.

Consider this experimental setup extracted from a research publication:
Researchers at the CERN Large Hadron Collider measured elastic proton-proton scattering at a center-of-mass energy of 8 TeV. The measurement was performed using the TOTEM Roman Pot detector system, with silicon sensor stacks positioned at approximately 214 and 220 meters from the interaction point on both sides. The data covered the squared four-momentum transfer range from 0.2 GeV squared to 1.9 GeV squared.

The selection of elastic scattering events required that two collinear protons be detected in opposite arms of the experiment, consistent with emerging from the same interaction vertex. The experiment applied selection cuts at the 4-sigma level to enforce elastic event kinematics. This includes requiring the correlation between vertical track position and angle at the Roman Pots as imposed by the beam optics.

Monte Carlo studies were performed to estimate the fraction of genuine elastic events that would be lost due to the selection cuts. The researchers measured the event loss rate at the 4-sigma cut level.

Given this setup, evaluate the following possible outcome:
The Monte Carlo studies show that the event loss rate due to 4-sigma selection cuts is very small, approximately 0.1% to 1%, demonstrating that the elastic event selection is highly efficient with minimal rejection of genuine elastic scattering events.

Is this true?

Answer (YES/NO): YES